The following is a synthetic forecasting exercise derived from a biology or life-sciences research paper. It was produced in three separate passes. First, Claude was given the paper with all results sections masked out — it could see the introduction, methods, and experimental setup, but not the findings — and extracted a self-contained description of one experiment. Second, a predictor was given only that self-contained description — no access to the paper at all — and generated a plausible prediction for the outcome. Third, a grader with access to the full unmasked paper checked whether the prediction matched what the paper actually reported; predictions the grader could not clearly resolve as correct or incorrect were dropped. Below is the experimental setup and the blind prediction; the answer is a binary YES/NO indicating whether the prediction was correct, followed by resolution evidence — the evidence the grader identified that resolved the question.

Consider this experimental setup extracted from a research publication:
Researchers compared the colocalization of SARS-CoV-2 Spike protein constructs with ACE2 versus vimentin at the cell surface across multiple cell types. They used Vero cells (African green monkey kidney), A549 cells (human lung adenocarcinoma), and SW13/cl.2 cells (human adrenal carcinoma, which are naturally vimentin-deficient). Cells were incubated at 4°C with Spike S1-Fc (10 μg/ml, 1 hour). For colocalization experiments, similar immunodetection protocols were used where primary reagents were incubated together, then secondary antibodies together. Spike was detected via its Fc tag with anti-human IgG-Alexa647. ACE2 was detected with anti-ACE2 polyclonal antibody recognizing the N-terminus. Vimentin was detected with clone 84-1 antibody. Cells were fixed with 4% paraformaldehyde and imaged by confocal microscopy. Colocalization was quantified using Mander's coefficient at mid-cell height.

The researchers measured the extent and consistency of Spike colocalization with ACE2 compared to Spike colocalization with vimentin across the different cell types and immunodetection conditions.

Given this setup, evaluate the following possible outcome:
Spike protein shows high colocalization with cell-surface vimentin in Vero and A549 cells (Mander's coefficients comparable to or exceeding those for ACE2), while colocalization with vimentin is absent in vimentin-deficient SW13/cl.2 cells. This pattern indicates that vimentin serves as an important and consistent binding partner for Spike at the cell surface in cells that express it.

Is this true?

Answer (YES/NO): NO